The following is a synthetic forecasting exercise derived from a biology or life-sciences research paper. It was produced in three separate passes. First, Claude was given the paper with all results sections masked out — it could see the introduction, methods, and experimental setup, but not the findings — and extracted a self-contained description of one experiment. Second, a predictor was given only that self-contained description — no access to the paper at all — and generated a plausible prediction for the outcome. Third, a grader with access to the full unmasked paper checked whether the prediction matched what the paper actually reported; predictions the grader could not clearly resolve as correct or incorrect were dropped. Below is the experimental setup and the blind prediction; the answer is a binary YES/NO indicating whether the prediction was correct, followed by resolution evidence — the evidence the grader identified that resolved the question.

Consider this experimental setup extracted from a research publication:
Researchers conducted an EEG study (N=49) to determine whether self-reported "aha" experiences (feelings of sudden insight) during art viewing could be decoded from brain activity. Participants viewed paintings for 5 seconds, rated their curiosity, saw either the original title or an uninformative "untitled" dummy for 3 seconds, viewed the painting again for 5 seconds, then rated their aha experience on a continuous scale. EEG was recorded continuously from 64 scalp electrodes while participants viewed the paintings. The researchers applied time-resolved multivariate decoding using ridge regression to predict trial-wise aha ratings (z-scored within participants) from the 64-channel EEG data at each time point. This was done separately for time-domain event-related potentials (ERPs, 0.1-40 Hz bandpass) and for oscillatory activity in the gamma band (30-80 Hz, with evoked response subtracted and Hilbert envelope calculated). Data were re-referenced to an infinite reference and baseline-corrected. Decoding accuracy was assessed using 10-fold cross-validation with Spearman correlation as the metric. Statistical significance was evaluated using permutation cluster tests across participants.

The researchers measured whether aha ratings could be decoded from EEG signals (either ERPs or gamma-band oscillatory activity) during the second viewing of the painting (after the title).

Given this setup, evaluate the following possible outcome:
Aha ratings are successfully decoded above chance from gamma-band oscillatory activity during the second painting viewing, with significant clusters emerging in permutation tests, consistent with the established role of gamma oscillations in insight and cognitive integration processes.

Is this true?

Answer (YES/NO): NO